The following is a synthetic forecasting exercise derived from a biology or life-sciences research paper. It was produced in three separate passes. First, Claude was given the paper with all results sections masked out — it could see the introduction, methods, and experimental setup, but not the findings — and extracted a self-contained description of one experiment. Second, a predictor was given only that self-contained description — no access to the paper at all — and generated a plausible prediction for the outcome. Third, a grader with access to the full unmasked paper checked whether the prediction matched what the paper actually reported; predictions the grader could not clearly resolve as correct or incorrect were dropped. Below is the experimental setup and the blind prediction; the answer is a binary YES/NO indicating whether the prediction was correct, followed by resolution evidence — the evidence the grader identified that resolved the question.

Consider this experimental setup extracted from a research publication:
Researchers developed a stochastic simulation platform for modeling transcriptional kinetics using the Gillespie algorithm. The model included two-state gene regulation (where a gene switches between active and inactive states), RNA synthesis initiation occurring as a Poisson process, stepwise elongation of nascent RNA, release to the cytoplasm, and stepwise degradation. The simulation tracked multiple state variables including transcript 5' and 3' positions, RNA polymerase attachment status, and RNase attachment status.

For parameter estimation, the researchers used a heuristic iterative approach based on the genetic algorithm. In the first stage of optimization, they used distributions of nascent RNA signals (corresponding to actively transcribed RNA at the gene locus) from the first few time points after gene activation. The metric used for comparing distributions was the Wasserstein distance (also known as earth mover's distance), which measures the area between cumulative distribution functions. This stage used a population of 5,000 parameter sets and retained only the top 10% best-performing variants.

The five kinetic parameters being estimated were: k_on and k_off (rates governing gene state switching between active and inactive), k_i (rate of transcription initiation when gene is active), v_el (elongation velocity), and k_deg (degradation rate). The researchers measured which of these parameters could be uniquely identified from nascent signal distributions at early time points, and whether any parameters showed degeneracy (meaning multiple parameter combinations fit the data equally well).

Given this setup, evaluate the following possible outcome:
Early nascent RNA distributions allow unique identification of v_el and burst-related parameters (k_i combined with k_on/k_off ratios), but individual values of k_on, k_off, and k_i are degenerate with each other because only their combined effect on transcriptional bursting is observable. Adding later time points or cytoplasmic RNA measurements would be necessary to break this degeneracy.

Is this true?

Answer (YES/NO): NO